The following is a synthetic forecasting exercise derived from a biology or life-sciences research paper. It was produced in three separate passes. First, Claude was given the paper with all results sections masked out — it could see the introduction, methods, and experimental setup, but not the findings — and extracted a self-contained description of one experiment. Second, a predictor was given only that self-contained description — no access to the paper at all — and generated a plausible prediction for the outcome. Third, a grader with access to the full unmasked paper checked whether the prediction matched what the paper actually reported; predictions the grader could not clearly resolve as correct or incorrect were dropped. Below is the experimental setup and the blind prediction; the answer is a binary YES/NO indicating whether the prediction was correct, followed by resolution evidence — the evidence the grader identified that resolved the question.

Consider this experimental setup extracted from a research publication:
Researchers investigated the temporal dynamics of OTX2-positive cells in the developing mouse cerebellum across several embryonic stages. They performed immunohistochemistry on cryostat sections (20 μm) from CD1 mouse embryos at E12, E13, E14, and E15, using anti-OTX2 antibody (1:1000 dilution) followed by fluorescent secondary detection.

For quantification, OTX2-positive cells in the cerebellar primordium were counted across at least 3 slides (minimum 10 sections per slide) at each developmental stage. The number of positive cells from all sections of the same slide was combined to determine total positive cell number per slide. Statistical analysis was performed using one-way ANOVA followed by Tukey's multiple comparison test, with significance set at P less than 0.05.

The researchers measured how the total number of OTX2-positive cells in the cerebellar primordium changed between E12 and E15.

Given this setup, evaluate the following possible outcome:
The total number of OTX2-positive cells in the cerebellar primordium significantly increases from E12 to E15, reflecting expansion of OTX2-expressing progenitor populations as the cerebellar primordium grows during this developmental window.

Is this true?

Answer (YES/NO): YES